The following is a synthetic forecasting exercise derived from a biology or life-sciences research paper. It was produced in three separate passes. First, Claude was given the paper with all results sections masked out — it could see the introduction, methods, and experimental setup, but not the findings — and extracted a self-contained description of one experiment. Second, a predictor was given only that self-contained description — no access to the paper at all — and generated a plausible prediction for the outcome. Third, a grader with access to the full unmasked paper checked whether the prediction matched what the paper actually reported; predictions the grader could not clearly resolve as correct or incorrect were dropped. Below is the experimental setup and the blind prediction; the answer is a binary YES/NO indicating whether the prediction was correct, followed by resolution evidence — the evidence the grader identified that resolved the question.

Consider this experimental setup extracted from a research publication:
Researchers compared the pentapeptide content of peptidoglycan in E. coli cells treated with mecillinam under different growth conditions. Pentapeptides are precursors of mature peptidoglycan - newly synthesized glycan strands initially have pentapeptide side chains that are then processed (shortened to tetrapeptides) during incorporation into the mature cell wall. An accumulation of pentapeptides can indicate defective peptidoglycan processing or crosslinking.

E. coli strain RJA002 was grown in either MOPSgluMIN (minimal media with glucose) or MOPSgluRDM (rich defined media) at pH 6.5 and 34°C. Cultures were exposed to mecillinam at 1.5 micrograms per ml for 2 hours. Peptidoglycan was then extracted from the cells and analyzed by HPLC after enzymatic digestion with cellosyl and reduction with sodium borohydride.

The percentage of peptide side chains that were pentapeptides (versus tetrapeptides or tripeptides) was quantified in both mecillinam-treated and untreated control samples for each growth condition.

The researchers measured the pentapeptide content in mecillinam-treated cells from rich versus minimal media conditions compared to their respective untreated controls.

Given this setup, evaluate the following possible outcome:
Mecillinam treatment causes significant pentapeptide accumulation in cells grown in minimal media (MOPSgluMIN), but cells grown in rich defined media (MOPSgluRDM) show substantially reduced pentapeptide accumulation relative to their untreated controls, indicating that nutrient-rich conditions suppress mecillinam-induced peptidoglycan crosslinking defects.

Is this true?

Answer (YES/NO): NO